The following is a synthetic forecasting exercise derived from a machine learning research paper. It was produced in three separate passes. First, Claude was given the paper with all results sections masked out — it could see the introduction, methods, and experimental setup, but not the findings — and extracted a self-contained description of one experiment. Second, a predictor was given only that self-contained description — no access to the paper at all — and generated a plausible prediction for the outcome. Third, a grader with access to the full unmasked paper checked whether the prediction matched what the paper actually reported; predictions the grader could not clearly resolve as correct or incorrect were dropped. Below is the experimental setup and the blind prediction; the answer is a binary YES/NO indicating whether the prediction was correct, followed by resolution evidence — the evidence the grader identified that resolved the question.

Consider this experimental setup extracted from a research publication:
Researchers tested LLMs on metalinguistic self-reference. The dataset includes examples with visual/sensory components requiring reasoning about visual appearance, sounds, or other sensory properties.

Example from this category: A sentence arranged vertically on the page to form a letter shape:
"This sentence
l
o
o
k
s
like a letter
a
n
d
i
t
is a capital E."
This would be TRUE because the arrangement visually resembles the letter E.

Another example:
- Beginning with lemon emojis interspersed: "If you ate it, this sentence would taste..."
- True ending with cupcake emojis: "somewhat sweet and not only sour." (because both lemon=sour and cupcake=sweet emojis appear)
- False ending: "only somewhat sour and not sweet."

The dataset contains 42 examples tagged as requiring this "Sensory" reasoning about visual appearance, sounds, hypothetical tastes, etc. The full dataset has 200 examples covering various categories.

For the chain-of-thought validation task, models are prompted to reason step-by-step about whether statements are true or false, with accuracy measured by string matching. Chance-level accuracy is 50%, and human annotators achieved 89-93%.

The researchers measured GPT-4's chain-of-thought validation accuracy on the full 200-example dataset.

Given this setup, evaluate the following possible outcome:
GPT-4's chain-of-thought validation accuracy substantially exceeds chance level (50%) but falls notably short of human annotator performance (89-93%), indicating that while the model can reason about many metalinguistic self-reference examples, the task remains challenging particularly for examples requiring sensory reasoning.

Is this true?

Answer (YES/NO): NO